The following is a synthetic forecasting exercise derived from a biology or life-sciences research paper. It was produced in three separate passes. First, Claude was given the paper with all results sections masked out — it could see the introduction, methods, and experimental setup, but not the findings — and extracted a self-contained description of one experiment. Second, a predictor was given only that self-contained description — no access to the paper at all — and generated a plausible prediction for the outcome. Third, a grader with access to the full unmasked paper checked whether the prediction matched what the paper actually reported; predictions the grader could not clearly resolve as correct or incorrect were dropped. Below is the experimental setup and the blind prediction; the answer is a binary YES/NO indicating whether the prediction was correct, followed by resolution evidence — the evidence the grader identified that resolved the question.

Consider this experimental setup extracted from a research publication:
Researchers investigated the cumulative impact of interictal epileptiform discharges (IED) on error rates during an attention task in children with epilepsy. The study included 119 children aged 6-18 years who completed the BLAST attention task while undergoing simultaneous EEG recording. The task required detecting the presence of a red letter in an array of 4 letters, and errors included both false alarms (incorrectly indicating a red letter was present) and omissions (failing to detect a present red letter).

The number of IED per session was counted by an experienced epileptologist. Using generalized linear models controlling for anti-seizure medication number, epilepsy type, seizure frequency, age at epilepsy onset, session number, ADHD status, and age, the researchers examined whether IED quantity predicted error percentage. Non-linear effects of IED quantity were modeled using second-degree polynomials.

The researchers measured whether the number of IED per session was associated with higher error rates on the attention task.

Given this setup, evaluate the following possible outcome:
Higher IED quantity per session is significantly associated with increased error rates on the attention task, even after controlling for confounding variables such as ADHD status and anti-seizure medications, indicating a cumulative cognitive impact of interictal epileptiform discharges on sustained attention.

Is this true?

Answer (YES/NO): YES